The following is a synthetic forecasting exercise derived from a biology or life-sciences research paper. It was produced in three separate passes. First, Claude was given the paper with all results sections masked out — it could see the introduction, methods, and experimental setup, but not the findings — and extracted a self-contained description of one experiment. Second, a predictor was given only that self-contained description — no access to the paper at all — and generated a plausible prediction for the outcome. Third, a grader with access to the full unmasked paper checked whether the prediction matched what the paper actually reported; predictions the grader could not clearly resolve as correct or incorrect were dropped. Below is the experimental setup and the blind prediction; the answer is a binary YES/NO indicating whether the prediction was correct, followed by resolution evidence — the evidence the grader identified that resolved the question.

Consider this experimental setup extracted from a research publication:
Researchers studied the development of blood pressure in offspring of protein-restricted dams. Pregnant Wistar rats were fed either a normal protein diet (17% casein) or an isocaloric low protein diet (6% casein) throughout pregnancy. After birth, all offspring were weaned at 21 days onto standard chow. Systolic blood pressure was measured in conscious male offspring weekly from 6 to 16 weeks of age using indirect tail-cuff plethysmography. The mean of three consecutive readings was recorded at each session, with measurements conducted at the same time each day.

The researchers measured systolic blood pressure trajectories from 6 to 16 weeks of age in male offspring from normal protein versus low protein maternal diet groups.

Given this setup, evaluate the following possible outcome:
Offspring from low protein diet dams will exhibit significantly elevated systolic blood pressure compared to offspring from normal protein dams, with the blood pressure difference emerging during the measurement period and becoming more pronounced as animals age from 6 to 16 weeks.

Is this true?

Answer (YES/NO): YES